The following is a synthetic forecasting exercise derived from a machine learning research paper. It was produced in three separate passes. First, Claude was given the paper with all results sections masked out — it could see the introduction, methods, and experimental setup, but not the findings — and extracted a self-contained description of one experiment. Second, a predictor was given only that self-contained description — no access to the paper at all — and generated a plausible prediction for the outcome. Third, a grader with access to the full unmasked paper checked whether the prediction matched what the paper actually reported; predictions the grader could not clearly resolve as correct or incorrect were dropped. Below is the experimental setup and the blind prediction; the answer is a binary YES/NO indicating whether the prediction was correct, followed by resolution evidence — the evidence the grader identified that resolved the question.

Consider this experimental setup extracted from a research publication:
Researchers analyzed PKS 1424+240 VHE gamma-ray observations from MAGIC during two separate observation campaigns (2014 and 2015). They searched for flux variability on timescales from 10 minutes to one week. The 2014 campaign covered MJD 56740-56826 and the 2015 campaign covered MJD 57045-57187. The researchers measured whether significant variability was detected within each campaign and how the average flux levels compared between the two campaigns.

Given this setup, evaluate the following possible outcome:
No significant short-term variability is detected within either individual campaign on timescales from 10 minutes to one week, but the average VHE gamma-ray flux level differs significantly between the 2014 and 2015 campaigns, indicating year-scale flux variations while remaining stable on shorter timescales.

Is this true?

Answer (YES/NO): YES